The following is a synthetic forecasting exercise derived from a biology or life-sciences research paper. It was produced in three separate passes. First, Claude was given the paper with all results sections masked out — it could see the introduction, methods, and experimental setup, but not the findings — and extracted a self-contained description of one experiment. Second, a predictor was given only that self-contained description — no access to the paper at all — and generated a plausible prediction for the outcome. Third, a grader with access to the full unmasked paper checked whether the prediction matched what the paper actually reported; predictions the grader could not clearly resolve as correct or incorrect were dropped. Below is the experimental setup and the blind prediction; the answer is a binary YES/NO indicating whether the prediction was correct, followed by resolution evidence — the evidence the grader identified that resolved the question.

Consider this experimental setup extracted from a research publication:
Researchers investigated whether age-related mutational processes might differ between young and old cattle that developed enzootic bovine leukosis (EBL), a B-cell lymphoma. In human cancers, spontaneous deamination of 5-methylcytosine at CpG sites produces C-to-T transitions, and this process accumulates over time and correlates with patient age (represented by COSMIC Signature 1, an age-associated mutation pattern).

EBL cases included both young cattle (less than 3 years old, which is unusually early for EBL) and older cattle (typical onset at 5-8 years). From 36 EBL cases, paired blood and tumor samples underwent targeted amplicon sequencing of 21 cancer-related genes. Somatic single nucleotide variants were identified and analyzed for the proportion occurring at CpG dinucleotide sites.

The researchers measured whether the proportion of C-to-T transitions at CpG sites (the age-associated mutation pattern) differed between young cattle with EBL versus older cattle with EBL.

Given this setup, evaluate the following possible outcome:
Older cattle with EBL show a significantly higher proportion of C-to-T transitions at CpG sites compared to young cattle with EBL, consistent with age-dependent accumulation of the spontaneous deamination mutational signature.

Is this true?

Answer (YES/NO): YES